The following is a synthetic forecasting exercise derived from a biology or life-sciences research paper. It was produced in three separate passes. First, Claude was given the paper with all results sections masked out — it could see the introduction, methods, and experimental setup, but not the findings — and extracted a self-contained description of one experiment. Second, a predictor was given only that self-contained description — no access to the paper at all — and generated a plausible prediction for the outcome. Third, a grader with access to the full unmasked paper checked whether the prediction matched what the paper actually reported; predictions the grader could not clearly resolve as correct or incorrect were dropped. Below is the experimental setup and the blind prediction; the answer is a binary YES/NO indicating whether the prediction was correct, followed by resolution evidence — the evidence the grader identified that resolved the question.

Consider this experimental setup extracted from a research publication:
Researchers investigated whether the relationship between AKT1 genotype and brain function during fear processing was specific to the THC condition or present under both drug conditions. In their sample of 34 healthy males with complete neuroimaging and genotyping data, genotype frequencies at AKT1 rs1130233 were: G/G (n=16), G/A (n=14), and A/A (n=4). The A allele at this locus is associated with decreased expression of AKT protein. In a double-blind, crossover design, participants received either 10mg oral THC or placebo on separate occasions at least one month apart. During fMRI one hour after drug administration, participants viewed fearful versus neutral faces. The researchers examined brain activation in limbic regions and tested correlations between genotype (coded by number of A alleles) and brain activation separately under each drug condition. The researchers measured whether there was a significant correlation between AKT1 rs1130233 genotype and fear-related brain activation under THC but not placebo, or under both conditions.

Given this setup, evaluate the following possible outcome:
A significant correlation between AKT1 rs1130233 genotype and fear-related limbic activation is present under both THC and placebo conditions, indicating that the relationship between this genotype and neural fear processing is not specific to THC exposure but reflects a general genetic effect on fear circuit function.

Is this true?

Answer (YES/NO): NO